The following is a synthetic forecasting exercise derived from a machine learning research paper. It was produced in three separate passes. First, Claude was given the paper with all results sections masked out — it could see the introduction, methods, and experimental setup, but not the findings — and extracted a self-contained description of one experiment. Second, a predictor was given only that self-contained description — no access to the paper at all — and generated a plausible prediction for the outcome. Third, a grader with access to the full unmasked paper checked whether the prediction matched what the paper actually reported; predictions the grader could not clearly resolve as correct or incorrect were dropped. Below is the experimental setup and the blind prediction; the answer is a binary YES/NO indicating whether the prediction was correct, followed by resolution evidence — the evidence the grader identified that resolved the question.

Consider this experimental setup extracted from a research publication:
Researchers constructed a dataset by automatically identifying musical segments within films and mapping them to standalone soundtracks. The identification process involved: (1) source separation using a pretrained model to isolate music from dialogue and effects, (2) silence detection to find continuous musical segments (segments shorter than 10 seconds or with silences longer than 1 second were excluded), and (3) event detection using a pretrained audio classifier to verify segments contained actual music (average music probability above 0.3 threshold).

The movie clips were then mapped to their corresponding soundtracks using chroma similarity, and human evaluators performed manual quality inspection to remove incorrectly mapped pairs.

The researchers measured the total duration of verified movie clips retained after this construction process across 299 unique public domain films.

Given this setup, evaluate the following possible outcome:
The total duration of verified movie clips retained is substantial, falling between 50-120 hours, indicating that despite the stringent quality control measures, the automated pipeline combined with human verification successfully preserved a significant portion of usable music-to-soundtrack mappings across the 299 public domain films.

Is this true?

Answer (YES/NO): NO